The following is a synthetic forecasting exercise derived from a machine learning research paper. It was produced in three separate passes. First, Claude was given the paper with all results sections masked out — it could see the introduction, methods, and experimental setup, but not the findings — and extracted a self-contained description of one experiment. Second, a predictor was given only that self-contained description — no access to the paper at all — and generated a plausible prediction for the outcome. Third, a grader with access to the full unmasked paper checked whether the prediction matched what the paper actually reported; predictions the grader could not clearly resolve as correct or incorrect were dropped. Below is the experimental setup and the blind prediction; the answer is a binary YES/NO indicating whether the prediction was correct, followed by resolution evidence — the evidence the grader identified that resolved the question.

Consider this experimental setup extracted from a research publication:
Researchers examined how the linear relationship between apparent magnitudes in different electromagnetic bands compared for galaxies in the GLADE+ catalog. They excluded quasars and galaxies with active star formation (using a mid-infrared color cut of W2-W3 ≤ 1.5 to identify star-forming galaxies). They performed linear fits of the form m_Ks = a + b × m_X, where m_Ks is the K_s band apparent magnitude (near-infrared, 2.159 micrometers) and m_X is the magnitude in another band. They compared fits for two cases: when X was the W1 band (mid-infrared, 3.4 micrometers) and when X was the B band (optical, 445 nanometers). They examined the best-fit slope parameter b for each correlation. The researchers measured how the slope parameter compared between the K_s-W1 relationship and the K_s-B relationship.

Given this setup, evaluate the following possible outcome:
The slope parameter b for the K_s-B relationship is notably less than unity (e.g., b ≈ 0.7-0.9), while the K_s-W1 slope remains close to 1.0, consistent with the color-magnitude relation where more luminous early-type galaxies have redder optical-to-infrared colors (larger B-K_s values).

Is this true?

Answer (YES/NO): NO